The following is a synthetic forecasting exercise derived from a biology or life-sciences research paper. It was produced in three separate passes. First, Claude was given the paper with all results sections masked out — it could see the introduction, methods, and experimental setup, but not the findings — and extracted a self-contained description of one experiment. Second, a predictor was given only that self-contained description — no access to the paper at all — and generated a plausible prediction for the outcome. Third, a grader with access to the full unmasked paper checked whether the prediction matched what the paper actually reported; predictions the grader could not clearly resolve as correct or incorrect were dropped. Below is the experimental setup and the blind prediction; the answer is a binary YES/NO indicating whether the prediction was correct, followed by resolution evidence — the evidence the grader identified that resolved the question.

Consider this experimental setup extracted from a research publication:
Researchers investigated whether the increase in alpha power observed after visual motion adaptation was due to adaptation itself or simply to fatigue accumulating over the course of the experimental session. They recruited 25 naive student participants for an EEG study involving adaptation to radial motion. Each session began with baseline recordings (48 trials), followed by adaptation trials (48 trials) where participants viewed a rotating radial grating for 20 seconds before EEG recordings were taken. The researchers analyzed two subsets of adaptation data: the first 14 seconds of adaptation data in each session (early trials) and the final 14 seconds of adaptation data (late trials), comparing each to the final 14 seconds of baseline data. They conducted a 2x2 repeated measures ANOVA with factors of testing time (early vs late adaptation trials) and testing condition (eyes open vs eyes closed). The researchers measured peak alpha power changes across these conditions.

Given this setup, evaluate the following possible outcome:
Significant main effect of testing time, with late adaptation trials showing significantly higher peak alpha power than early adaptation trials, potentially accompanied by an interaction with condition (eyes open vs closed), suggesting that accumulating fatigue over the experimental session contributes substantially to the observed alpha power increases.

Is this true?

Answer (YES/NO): NO